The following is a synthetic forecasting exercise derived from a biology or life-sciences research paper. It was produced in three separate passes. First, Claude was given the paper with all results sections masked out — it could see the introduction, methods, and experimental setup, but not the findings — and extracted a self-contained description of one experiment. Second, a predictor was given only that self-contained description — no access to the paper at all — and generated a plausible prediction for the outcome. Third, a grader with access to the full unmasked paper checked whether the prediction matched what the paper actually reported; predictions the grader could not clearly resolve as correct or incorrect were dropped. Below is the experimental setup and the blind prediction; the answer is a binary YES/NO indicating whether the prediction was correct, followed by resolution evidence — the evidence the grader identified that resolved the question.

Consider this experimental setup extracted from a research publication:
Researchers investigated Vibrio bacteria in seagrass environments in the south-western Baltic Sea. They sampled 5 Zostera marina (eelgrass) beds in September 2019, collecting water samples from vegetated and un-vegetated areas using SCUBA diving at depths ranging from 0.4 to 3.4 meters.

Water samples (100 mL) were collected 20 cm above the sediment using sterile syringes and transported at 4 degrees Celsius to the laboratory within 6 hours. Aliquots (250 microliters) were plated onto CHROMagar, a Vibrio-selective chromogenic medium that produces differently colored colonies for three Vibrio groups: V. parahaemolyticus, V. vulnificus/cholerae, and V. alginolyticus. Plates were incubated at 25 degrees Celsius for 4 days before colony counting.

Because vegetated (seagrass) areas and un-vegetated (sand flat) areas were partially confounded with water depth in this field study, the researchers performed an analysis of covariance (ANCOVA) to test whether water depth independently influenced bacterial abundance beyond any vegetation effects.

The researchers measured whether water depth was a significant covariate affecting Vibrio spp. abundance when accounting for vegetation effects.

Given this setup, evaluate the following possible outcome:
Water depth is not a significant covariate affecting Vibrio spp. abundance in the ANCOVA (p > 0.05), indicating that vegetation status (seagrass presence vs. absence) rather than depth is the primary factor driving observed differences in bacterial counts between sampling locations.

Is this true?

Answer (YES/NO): YES